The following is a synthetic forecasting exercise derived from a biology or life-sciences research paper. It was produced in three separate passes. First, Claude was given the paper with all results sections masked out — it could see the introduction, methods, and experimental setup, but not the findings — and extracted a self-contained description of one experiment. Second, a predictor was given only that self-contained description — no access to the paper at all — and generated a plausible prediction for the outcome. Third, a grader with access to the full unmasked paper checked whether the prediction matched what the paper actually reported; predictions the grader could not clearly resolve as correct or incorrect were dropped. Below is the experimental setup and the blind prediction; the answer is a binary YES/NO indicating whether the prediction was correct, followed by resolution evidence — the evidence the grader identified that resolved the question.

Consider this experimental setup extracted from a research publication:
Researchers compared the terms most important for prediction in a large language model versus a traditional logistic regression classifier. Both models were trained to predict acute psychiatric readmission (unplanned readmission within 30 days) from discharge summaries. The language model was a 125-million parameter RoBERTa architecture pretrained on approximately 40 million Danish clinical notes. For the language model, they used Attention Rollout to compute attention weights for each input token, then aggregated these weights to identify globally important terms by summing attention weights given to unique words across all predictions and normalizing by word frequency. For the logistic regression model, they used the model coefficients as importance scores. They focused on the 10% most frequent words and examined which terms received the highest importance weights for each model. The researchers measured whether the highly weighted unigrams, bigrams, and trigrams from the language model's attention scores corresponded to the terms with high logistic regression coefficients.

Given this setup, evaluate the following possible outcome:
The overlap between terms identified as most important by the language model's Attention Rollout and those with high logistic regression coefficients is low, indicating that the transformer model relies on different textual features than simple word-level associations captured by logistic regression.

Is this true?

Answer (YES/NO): YES